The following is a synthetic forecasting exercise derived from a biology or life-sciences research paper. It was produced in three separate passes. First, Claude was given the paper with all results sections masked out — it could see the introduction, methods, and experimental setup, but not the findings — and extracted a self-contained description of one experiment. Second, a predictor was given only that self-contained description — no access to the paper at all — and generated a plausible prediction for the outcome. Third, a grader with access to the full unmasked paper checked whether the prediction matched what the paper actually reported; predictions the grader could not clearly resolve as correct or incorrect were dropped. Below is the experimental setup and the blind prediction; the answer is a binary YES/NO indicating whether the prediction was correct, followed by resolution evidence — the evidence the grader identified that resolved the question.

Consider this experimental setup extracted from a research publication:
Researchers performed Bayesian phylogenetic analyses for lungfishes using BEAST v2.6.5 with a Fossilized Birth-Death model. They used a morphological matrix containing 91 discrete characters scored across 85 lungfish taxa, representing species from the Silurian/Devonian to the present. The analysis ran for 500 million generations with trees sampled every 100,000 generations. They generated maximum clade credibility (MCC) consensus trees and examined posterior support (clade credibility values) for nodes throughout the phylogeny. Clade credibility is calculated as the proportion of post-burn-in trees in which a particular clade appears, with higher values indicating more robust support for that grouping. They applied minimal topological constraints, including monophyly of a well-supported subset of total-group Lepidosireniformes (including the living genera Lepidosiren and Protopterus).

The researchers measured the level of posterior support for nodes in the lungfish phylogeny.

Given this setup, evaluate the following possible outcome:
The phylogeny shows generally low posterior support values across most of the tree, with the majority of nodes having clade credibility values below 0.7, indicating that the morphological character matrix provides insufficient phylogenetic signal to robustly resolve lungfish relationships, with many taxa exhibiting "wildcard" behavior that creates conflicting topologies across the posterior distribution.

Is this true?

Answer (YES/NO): NO